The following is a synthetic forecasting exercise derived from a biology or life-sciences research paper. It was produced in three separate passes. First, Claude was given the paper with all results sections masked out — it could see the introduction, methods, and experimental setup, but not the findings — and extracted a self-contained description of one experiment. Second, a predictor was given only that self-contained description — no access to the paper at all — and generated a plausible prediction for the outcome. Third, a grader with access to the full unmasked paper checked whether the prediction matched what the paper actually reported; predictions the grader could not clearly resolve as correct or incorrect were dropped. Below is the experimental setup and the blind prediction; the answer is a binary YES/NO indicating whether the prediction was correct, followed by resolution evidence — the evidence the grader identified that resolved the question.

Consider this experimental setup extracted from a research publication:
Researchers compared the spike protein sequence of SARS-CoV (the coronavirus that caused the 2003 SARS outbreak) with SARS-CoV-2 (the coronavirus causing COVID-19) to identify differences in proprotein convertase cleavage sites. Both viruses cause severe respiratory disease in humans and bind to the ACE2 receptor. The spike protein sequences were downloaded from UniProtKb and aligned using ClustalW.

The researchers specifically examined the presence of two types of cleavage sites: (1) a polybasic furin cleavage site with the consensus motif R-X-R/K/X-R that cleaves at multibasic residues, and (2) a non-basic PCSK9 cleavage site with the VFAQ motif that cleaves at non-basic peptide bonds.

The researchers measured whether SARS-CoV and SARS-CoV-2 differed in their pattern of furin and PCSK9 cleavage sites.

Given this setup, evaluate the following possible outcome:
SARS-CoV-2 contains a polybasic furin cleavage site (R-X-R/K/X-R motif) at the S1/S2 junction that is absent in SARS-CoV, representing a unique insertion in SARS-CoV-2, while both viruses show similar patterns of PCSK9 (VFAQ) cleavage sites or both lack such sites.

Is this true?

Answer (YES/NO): YES